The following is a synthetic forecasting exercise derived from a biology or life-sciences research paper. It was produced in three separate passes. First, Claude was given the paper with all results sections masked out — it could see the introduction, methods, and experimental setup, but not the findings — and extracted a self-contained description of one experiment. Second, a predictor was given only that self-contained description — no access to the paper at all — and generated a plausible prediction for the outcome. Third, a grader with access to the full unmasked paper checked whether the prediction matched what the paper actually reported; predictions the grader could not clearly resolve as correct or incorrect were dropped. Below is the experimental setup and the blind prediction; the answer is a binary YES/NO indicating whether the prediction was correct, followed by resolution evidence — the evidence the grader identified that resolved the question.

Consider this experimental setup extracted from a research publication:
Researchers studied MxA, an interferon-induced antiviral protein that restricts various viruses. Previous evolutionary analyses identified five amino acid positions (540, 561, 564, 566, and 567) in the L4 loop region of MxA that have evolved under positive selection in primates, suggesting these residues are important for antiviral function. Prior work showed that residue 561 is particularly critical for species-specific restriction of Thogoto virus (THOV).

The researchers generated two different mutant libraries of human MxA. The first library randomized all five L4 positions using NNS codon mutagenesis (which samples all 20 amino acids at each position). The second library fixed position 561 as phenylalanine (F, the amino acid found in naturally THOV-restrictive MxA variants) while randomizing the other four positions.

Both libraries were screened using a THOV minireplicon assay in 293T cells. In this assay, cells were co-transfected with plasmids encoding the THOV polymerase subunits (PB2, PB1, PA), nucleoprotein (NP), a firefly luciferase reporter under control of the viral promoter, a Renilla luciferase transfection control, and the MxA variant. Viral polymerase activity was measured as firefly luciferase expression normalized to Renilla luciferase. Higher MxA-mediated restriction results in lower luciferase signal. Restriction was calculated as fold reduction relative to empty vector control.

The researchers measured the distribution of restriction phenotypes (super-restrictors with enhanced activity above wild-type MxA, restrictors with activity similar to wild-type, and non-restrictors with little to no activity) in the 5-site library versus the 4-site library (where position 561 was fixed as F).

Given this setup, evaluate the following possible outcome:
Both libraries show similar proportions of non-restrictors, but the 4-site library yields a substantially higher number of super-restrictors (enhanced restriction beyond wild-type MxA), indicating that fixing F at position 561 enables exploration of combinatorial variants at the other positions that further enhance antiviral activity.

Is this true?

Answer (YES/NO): NO